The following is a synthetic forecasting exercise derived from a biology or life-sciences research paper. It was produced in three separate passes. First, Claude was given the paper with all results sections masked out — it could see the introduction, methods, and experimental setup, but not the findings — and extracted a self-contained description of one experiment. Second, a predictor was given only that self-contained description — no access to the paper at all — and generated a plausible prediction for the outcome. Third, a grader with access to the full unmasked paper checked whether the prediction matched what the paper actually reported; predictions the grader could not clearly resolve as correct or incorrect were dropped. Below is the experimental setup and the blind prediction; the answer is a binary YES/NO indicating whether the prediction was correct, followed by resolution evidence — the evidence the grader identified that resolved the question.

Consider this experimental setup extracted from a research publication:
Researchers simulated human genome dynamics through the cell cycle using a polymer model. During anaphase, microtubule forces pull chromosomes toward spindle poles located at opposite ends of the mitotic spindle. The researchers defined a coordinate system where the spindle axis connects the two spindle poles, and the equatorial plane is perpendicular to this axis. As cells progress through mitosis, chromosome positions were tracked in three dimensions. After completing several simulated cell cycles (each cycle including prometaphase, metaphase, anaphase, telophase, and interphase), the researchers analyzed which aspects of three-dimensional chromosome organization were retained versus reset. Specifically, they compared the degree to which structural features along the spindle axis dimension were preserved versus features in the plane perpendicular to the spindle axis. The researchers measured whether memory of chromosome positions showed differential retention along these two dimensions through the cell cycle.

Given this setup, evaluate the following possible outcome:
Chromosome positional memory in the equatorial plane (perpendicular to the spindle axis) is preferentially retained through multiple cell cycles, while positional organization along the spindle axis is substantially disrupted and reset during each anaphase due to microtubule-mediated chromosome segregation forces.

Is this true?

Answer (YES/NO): NO